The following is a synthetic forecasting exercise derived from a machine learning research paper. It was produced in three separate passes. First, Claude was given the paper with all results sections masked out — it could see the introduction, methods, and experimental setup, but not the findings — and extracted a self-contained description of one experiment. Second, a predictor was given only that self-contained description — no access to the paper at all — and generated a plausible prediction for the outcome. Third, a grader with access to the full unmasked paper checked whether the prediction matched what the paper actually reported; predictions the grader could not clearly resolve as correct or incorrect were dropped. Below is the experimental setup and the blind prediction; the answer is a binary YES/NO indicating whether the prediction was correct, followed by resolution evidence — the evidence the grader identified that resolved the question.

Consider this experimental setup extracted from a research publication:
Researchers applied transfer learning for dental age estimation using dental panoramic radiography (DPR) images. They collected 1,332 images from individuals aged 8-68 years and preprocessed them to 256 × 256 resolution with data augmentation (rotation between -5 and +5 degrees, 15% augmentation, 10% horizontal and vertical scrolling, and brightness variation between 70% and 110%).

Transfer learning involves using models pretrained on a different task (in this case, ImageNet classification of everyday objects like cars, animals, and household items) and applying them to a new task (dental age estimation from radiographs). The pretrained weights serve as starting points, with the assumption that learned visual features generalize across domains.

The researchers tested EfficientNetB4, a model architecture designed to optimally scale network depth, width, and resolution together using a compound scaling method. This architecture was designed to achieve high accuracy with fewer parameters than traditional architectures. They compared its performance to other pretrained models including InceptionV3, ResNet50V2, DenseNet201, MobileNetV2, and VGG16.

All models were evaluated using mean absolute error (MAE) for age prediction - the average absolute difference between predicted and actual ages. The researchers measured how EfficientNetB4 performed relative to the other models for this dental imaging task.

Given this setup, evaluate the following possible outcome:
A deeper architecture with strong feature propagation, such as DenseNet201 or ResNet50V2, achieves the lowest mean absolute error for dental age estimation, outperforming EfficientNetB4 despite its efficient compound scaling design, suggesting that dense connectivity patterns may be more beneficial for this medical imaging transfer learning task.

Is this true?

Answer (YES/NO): NO